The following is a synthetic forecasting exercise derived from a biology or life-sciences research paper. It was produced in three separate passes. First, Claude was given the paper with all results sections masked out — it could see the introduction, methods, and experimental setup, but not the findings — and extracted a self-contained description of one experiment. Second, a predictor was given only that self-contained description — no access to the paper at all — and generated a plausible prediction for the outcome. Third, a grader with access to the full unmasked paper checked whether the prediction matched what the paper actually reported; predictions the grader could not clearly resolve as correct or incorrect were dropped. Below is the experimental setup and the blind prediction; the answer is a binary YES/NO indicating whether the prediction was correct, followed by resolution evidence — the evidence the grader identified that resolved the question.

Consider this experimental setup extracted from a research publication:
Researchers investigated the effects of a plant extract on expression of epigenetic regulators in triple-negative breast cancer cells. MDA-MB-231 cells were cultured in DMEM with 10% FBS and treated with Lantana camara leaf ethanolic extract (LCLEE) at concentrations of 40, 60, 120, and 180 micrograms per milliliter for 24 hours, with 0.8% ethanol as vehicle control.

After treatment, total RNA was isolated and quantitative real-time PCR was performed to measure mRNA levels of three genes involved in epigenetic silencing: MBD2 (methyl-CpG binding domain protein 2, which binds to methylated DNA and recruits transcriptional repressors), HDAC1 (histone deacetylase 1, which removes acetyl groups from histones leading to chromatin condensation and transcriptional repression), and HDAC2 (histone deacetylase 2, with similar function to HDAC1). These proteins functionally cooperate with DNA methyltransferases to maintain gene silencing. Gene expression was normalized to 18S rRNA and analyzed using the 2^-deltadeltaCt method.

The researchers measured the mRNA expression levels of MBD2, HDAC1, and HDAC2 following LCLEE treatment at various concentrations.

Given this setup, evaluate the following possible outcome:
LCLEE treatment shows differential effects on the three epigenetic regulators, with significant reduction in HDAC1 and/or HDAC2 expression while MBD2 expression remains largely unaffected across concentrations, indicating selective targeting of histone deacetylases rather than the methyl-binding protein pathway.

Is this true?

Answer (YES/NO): NO